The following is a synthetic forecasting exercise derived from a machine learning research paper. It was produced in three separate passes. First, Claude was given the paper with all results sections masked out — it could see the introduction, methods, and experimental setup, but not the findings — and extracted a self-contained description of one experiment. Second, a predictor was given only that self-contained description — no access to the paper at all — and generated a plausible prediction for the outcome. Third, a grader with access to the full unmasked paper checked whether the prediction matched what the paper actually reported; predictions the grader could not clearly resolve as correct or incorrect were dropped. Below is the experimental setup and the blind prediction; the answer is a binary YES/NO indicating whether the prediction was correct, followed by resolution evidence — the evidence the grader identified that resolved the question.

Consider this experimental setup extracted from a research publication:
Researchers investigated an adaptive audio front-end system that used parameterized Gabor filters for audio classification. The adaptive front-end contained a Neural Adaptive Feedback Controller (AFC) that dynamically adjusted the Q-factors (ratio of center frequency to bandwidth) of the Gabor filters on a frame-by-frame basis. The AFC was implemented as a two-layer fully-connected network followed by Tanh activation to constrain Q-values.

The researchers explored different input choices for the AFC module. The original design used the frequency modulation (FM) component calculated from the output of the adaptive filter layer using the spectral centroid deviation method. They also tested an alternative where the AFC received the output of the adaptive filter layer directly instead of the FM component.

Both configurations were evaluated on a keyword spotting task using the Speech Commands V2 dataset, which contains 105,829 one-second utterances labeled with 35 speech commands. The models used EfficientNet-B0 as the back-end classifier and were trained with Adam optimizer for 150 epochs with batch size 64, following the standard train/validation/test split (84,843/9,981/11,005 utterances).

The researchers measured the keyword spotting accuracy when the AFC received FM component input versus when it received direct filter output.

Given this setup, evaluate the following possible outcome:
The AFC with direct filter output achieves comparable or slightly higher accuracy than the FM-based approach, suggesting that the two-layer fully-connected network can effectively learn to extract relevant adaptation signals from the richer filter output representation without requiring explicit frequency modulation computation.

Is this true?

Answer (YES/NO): NO